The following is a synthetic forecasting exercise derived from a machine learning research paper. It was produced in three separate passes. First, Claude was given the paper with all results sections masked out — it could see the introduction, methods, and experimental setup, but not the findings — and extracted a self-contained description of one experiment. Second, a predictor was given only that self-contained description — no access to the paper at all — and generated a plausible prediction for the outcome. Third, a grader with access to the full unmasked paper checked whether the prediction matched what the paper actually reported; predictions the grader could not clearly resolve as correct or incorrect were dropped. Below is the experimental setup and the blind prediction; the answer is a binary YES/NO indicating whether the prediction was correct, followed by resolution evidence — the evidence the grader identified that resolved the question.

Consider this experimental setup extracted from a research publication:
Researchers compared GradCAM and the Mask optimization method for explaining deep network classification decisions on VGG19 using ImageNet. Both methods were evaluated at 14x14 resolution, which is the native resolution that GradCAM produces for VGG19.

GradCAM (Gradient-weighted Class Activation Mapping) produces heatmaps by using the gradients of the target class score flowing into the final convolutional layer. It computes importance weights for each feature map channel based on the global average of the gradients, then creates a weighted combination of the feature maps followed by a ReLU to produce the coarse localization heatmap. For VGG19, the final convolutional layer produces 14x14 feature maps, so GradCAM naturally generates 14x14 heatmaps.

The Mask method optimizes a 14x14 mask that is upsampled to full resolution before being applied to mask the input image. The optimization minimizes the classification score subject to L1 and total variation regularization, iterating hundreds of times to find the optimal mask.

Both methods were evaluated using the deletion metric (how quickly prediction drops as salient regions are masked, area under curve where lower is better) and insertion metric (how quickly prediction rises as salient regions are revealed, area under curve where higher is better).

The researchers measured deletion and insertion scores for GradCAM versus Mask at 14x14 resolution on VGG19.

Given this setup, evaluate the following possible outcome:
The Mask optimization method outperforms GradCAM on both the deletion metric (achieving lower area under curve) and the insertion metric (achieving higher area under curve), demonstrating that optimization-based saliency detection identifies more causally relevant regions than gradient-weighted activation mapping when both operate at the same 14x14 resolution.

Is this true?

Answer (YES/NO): NO